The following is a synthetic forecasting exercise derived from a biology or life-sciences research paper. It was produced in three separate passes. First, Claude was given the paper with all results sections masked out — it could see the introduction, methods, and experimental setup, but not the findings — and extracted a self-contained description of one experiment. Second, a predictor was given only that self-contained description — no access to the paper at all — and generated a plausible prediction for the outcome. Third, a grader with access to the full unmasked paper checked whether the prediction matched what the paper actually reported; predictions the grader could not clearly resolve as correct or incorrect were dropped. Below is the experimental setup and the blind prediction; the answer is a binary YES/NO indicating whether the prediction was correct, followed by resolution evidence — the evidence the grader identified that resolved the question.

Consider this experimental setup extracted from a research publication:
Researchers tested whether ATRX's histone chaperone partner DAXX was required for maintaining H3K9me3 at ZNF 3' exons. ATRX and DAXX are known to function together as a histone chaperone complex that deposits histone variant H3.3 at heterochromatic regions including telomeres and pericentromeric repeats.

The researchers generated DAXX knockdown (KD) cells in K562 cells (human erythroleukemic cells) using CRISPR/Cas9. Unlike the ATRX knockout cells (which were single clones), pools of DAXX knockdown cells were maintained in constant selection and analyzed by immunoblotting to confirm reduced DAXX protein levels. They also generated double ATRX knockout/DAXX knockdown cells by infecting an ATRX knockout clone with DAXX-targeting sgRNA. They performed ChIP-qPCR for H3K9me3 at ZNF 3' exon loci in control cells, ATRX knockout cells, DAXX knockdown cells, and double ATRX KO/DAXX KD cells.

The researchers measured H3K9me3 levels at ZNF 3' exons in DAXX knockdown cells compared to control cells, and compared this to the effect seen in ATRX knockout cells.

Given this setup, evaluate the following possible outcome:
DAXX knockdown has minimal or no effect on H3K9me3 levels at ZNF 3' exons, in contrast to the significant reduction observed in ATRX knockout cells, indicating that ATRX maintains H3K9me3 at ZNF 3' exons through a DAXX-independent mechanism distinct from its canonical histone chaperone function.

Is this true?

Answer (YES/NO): YES